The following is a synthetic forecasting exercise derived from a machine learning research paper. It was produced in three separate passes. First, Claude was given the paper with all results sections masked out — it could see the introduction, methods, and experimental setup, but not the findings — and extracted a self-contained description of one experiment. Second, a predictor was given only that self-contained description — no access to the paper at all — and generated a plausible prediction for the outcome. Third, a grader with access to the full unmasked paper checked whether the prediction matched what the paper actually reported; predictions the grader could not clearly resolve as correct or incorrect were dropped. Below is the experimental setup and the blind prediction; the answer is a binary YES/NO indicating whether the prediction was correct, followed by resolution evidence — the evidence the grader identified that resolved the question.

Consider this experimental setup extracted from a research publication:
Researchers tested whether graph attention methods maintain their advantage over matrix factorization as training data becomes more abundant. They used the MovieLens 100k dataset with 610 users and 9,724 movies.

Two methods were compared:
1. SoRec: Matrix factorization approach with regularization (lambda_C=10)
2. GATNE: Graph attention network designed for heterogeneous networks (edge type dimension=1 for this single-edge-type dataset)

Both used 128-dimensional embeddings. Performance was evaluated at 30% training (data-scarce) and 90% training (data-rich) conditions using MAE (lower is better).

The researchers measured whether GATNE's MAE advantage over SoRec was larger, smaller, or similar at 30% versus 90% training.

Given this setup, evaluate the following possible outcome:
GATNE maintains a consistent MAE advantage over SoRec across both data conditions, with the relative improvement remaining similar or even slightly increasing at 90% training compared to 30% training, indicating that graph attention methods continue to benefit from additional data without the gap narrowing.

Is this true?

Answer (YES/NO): NO